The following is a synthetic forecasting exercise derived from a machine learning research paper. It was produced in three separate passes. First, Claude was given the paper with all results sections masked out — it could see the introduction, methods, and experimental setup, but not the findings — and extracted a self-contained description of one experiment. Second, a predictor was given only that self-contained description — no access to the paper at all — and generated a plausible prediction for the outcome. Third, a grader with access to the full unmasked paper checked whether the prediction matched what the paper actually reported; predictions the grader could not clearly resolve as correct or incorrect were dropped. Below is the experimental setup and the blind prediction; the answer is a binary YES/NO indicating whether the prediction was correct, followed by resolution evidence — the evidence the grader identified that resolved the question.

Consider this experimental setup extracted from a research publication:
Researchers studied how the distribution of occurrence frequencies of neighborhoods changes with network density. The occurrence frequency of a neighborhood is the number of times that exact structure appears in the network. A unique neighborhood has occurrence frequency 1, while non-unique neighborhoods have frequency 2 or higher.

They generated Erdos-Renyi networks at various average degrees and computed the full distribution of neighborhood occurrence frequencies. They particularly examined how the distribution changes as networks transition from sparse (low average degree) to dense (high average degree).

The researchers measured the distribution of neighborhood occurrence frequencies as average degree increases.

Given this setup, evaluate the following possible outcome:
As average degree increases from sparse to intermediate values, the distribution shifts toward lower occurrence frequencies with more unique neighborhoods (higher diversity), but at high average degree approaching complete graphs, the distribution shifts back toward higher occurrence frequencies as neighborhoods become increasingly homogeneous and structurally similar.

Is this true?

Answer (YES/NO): YES